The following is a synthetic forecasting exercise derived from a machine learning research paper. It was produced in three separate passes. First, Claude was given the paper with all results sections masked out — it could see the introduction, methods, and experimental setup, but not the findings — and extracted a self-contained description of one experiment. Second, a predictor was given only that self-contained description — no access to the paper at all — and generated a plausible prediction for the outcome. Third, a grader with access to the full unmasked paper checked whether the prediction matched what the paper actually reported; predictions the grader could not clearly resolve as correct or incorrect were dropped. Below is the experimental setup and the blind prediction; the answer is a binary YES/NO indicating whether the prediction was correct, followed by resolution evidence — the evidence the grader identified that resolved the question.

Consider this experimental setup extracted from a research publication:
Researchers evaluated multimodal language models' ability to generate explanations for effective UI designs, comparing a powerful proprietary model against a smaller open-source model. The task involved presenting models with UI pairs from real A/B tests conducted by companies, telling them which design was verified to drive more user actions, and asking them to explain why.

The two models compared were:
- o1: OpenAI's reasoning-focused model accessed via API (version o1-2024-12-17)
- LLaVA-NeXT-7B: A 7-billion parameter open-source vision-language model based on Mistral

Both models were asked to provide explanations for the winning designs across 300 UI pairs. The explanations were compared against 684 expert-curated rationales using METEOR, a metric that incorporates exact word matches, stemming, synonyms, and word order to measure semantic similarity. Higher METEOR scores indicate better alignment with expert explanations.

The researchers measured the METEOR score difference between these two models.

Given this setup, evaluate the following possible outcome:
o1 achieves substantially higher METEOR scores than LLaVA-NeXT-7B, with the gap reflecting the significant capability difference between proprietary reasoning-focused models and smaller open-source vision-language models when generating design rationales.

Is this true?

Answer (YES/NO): YES